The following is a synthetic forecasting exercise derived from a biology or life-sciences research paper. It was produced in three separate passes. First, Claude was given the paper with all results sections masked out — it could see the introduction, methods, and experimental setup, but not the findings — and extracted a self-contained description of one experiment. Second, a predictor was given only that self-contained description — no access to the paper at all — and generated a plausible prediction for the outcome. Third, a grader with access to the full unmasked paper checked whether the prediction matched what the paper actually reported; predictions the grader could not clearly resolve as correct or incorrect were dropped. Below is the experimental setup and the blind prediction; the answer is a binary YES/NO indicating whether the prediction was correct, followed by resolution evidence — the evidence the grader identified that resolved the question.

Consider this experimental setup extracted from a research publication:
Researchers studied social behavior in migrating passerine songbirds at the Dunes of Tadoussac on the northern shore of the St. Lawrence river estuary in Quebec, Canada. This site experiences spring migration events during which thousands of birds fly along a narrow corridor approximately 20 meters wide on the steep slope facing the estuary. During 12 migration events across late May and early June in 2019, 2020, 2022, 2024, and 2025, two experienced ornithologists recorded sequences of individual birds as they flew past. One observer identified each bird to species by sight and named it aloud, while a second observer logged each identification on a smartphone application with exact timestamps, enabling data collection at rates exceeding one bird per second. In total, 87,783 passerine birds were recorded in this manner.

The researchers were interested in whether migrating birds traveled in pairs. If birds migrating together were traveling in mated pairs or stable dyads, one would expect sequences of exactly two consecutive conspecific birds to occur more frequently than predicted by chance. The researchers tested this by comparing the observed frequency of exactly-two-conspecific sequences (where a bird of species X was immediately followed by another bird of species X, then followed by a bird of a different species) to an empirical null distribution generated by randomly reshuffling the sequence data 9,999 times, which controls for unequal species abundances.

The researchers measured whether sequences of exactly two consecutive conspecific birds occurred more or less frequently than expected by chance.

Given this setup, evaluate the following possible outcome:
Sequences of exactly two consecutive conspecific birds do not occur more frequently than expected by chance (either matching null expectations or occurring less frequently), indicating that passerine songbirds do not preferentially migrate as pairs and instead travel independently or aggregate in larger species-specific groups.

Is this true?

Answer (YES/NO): YES